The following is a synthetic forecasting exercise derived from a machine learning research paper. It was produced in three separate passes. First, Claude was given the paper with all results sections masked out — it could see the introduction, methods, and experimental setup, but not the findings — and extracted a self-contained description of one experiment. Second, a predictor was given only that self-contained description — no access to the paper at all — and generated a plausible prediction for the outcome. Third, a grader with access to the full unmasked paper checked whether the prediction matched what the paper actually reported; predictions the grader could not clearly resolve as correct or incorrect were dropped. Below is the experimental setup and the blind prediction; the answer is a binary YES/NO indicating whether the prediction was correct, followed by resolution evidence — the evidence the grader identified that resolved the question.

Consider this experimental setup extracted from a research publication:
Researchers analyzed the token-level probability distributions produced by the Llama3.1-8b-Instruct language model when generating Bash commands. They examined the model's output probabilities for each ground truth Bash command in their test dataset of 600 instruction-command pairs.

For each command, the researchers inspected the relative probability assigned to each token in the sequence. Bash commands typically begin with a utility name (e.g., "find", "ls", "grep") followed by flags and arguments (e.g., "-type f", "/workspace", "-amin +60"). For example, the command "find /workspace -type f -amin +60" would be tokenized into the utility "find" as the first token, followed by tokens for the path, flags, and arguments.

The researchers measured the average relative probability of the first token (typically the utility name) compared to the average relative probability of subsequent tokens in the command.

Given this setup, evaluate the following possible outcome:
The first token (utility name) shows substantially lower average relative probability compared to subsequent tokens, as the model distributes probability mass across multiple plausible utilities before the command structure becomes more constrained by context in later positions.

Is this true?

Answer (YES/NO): YES